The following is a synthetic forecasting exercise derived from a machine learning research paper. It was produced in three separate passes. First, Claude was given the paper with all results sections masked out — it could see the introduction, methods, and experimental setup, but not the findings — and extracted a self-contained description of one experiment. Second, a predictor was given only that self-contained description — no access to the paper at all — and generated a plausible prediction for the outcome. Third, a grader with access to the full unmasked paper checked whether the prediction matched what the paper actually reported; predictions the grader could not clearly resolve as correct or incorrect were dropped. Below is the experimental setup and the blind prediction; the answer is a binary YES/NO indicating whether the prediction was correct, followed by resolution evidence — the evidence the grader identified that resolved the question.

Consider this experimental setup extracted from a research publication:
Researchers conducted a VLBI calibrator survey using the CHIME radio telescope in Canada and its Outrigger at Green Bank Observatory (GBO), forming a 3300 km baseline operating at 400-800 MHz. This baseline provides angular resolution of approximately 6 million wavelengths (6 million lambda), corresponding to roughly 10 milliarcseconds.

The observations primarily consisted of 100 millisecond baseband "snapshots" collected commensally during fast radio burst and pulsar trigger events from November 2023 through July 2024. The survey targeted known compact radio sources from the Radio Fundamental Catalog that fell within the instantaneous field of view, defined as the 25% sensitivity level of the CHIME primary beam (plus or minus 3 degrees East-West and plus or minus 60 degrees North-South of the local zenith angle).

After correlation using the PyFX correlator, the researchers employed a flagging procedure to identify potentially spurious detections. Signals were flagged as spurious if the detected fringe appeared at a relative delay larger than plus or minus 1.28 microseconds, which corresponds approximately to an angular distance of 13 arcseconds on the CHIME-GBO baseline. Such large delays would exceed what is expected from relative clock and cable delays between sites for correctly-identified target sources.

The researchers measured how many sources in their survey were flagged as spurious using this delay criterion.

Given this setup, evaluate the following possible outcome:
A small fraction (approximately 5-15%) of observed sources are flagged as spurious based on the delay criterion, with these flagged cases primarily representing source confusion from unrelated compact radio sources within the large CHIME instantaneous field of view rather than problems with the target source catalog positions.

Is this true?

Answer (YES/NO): NO